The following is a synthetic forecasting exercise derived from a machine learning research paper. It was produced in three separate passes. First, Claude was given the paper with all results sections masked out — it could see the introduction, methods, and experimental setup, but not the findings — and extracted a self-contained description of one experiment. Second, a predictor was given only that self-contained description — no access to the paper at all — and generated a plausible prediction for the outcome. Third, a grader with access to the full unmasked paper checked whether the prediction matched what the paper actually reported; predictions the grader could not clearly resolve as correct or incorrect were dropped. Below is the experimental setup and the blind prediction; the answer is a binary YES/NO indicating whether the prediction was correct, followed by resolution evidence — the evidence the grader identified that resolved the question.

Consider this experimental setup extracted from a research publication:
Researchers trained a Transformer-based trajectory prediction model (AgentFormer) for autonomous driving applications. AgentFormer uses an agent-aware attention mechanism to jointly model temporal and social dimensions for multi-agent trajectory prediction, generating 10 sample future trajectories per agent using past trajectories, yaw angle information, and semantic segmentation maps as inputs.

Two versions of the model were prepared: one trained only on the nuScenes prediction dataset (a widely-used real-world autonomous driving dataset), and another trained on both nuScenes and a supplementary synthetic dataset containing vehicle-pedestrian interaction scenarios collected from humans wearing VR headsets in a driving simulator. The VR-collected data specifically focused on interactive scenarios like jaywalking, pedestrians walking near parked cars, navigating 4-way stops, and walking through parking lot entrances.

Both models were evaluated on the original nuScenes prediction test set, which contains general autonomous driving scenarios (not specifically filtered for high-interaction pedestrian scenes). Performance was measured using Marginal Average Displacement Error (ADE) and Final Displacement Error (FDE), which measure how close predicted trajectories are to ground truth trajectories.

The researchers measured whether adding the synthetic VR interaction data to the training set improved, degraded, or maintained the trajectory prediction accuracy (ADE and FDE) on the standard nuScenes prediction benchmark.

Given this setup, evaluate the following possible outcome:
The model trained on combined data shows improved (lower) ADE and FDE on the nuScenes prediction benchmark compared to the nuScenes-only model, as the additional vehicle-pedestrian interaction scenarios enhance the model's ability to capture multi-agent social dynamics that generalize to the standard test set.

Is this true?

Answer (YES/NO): NO